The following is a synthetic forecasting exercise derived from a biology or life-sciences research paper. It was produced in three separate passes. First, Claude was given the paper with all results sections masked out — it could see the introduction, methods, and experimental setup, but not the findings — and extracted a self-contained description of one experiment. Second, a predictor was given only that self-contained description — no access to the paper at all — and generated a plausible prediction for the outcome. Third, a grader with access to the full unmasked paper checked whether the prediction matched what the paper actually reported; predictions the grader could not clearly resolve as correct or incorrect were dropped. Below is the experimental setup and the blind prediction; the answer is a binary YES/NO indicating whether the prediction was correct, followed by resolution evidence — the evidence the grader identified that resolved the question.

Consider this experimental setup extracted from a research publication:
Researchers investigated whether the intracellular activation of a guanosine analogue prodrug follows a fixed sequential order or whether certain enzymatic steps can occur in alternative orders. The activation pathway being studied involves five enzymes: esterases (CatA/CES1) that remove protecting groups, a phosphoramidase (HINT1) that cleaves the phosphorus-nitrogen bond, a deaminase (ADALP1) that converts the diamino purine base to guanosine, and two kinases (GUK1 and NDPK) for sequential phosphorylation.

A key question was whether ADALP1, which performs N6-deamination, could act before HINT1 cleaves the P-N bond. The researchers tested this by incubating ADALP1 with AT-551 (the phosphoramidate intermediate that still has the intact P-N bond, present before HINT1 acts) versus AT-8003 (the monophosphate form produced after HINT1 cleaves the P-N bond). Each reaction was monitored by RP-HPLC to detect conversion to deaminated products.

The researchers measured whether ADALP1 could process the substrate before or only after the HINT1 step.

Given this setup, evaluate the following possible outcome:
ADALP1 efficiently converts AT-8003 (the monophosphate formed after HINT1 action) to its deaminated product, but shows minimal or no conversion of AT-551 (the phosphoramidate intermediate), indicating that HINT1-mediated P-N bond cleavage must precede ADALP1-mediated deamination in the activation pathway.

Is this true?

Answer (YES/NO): YES